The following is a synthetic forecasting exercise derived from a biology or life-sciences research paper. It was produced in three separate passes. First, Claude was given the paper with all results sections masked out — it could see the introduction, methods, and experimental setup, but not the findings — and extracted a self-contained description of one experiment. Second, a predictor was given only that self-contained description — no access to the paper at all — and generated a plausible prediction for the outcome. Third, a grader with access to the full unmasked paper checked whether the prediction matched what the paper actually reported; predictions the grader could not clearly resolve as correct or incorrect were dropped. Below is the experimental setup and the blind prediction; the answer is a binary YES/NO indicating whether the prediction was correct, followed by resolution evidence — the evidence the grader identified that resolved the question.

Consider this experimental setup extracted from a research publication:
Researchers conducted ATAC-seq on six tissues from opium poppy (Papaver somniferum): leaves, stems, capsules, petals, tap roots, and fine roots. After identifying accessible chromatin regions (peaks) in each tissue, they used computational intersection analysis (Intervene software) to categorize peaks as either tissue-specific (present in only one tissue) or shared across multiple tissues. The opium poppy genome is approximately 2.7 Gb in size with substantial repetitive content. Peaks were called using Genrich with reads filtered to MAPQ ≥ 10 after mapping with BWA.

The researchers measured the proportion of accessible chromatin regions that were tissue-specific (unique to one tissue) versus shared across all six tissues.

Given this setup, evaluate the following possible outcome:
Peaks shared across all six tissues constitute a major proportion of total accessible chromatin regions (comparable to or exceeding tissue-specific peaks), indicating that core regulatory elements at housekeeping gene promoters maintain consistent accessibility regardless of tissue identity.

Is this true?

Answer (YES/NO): NO